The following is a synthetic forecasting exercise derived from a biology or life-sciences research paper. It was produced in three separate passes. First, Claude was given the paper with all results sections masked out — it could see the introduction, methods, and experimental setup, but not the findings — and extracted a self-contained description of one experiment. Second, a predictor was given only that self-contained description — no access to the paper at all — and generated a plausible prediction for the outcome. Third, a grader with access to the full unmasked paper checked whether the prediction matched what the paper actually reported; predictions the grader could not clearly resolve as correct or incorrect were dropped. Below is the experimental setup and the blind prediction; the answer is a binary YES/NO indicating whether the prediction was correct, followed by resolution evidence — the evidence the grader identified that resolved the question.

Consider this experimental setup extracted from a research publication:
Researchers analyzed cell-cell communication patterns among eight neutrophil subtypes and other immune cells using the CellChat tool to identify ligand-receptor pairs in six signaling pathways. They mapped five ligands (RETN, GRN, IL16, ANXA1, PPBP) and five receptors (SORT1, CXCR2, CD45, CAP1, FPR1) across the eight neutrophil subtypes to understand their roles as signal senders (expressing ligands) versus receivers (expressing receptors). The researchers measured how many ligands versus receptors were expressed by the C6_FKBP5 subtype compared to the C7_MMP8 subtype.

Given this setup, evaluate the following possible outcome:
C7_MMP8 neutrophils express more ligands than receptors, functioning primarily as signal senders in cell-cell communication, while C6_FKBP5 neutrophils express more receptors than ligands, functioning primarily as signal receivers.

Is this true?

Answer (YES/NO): YES